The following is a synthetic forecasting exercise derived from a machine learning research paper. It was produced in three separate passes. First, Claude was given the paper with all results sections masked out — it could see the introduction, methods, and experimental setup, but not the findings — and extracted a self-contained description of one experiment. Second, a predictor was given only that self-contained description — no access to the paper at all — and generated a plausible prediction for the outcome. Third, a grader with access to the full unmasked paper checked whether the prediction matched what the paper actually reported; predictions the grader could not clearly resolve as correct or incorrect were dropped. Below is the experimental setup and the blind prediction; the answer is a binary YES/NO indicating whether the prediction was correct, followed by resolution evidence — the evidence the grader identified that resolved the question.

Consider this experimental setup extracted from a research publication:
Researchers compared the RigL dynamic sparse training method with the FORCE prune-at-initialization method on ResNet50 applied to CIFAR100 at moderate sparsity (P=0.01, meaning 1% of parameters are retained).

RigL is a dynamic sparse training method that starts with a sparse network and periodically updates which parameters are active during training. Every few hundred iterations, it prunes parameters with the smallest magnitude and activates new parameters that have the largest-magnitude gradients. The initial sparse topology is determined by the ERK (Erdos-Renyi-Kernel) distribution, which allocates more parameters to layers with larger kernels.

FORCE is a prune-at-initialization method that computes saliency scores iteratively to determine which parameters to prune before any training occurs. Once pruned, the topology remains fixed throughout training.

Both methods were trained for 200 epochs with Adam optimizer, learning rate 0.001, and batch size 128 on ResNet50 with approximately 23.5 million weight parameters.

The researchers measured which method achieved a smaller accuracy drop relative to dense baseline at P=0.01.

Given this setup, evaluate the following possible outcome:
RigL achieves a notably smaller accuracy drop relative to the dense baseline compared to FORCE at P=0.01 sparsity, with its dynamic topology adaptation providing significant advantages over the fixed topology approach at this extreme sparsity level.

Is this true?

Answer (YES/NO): YES